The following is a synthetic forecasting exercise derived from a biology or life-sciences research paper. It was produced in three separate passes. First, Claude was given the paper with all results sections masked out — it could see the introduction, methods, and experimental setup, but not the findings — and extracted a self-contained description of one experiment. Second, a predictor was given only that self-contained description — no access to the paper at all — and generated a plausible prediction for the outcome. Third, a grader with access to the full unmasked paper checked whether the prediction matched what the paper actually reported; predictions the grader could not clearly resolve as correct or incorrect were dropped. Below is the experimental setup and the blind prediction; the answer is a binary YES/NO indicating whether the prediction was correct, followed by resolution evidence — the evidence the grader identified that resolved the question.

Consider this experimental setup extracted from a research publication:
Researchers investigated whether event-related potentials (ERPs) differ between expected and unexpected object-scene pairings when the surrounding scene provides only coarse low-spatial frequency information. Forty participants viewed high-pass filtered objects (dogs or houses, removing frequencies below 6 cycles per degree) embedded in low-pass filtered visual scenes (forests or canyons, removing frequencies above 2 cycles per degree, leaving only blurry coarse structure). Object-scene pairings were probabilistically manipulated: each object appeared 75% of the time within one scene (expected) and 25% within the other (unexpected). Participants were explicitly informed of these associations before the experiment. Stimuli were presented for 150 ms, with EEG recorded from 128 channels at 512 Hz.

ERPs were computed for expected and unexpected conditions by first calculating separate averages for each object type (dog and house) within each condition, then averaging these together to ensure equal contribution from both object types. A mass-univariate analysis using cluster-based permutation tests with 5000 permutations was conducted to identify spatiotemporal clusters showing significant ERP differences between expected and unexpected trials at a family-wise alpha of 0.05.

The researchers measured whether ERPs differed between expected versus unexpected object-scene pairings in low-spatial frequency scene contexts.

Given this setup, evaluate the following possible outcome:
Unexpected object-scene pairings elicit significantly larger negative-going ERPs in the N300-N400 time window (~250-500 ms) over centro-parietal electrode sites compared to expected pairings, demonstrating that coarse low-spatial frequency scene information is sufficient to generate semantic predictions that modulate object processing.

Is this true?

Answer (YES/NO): NO